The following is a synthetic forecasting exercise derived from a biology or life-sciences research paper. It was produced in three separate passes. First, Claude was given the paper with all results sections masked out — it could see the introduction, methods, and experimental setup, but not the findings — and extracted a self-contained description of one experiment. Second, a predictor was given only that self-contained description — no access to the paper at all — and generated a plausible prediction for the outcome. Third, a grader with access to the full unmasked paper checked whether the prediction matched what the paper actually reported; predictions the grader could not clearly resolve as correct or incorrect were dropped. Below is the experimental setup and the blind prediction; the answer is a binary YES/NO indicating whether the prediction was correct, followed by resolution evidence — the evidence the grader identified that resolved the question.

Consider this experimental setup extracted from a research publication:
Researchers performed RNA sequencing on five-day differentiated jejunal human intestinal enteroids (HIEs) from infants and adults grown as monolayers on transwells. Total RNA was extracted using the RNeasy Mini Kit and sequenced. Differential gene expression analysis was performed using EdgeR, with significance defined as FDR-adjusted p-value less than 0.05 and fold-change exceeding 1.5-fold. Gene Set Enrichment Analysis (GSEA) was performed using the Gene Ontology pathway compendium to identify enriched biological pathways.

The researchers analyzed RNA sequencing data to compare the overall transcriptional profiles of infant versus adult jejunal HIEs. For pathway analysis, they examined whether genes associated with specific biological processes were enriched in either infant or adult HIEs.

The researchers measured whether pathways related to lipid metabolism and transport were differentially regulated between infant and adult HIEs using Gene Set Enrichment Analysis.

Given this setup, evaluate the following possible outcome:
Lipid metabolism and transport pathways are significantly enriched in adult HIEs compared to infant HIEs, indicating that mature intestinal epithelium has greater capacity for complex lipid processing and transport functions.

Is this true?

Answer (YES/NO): NO